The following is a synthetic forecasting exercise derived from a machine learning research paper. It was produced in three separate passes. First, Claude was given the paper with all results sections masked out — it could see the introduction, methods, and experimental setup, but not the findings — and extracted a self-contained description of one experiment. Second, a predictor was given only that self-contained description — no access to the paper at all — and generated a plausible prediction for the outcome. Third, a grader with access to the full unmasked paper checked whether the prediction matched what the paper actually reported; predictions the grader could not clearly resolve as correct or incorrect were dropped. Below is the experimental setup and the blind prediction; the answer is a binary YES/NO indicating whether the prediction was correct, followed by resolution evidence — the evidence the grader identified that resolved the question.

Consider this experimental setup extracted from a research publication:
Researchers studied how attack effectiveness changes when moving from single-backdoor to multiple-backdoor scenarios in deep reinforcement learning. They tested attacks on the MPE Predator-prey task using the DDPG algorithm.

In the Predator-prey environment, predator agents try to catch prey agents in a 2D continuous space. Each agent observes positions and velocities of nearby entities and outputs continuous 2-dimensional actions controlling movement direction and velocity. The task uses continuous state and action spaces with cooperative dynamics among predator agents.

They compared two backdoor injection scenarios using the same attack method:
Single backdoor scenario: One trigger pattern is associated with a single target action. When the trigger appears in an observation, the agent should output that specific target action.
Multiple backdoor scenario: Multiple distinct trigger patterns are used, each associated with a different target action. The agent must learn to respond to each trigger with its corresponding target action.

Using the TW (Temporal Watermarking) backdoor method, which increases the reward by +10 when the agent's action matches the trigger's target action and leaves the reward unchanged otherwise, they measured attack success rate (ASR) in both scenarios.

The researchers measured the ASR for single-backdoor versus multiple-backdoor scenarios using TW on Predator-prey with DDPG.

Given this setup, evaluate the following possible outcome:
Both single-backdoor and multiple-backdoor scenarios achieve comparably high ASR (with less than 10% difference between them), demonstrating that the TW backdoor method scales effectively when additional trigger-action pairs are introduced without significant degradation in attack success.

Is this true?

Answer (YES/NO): NO